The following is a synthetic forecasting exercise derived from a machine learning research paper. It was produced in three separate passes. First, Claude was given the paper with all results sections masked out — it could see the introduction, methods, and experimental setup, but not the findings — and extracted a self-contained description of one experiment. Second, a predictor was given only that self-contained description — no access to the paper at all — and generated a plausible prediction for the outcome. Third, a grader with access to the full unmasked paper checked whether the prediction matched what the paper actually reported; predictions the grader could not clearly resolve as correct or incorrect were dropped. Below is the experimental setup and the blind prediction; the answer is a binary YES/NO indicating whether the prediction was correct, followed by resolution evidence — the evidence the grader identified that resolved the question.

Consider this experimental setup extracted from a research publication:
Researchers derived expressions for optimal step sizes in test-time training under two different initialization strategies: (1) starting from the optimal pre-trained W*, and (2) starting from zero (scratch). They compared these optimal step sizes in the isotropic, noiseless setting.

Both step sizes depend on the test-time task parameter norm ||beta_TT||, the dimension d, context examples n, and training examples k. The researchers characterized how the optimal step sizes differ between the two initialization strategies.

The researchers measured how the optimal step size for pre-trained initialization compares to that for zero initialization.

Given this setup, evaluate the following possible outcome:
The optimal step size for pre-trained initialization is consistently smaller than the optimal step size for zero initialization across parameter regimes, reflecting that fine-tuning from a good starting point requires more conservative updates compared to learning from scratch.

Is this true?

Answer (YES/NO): NO